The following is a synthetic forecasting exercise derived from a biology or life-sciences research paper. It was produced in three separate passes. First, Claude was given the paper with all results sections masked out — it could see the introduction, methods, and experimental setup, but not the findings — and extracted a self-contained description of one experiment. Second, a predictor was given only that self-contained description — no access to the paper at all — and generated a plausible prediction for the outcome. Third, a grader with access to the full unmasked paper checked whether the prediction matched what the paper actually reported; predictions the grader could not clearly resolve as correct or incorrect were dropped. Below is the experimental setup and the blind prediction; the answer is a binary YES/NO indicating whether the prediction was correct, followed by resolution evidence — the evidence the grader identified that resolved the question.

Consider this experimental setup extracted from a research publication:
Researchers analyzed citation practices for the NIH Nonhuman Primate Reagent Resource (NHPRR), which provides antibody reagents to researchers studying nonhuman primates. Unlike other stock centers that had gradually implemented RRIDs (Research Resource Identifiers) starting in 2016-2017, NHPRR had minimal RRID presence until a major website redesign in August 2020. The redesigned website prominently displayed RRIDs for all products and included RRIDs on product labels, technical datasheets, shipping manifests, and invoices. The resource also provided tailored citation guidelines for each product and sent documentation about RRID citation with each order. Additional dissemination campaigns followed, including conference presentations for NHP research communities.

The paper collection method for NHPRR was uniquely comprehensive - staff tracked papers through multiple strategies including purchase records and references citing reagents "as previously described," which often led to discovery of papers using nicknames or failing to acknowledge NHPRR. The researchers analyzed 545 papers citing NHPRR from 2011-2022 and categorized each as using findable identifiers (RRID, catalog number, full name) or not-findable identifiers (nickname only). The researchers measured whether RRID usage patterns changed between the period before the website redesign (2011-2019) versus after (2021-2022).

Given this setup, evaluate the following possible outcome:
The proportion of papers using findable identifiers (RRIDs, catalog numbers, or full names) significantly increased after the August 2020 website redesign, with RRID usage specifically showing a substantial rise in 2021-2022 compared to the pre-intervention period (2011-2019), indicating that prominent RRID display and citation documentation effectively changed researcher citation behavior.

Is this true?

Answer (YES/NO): NO